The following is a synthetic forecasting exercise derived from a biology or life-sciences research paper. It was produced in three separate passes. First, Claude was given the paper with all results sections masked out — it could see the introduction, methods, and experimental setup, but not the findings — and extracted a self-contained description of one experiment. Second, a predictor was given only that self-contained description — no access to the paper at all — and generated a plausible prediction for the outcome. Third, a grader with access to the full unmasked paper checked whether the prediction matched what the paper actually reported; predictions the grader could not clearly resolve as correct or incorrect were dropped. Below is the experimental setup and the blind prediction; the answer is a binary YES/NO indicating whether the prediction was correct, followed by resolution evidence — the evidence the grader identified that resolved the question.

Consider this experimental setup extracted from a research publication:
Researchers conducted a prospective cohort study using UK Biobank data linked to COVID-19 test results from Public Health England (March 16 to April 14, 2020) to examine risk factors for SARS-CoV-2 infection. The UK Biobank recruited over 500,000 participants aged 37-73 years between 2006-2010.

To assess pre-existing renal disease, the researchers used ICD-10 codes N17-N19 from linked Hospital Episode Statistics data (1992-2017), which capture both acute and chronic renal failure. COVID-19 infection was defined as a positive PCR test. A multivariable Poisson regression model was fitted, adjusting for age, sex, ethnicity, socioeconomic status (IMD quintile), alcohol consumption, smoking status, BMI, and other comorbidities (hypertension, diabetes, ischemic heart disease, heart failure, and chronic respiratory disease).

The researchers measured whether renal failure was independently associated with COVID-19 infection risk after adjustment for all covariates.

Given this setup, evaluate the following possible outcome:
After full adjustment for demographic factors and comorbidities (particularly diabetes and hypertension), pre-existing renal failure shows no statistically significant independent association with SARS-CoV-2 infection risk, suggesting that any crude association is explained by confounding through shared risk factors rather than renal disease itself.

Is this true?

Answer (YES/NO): NO